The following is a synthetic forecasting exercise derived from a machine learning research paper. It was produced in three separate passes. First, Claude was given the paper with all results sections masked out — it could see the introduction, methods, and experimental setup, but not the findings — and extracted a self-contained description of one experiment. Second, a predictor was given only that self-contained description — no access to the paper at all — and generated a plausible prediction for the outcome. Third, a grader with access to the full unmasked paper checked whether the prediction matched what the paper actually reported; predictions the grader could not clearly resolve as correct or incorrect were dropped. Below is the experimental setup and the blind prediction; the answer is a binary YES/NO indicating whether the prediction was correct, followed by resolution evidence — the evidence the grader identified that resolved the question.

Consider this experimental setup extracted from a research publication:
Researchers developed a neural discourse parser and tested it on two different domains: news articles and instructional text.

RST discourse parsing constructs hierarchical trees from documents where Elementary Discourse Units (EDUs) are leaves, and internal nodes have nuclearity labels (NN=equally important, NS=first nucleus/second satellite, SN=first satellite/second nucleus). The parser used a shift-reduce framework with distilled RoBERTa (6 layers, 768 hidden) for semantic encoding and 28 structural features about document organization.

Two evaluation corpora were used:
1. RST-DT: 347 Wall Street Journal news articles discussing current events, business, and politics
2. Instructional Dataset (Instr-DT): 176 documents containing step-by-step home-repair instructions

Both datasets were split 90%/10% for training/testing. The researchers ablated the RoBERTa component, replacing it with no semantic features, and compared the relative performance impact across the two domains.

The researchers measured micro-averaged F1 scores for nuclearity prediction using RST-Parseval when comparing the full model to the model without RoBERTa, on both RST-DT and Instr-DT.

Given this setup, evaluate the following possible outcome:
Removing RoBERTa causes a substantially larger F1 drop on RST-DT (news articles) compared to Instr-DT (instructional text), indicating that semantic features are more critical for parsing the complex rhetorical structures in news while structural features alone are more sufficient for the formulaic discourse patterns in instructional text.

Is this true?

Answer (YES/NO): YES